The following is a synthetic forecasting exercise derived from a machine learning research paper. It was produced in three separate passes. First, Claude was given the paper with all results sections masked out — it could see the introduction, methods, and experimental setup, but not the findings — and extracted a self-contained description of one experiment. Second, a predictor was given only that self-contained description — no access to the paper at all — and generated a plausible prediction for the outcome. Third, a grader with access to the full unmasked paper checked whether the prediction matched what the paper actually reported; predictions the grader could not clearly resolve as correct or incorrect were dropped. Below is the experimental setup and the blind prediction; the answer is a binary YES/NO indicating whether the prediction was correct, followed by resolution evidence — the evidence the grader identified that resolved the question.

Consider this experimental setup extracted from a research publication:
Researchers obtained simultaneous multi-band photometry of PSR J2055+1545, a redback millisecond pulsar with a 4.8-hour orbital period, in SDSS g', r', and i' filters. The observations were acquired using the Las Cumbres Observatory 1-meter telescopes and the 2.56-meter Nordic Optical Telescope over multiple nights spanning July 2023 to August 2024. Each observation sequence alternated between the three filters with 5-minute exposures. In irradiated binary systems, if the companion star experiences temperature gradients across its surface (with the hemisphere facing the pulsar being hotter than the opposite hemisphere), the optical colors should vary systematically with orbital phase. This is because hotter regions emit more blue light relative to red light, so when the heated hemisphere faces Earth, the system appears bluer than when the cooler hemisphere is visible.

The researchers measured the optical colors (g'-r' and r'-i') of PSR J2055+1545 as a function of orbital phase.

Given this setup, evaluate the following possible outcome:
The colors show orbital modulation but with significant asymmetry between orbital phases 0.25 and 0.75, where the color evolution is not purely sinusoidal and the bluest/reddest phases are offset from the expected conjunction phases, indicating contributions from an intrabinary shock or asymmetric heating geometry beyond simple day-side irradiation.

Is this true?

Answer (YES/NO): YES